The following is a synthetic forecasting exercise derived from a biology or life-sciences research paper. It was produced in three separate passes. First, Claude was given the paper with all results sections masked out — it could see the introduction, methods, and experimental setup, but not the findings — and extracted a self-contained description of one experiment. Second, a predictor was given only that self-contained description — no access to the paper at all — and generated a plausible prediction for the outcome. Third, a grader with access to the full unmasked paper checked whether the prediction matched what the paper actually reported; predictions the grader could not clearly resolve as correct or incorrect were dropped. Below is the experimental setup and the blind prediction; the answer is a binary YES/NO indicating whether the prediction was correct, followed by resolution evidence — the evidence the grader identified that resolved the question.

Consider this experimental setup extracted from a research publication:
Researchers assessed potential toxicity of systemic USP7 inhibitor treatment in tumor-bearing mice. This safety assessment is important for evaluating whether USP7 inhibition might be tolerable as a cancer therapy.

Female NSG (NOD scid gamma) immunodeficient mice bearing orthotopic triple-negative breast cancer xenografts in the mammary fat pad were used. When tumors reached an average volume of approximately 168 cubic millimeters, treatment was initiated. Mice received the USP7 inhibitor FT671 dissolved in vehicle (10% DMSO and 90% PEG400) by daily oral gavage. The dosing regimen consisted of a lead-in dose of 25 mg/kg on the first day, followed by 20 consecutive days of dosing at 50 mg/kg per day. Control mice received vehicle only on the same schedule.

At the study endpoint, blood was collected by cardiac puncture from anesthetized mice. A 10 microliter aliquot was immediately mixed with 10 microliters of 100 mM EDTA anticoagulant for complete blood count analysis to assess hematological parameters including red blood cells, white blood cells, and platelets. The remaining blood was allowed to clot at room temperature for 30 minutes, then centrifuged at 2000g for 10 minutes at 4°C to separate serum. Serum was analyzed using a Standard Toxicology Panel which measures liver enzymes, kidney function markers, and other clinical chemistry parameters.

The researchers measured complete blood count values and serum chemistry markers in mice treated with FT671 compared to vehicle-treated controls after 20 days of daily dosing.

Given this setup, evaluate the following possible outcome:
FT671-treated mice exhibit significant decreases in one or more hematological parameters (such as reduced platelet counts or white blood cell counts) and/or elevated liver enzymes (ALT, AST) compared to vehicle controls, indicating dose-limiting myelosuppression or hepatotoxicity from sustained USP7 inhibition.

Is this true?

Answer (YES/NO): NO